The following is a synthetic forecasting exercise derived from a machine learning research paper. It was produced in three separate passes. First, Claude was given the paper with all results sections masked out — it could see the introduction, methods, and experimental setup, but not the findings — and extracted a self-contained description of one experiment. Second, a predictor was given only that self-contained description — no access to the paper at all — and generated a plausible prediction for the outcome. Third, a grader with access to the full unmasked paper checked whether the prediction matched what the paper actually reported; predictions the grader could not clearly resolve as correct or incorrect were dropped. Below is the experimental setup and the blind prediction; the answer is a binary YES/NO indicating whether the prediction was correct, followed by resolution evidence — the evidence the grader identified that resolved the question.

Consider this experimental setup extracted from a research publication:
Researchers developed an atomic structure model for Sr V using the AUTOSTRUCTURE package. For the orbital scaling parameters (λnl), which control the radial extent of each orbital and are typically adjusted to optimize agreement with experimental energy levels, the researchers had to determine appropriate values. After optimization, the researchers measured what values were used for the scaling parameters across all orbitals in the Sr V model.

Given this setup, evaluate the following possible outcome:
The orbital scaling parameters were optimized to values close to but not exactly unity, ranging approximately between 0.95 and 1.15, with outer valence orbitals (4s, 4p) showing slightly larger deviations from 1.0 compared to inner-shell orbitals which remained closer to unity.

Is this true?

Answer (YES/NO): NO